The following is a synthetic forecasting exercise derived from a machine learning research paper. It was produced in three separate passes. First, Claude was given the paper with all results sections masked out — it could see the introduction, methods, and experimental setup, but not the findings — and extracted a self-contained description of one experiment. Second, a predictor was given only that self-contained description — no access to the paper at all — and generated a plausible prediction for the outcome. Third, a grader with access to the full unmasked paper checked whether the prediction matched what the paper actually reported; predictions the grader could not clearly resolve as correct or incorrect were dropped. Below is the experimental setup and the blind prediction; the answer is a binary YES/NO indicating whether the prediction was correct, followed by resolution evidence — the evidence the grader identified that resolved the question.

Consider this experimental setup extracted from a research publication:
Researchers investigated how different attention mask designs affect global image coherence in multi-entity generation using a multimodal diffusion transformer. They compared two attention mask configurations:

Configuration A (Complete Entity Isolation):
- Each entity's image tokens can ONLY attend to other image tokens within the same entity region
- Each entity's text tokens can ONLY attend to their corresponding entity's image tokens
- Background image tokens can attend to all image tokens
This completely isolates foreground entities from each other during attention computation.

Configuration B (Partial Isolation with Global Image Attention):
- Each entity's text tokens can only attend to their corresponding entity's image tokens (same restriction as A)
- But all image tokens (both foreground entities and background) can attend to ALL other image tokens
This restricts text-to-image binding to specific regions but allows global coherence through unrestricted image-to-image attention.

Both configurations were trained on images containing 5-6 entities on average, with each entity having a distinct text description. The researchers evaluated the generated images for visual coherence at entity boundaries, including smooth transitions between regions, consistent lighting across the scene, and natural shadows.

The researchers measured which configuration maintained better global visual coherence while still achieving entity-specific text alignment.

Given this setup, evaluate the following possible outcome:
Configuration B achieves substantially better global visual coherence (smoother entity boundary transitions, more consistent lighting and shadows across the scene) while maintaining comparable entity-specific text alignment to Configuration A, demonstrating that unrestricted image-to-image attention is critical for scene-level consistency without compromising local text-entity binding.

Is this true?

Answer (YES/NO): NO